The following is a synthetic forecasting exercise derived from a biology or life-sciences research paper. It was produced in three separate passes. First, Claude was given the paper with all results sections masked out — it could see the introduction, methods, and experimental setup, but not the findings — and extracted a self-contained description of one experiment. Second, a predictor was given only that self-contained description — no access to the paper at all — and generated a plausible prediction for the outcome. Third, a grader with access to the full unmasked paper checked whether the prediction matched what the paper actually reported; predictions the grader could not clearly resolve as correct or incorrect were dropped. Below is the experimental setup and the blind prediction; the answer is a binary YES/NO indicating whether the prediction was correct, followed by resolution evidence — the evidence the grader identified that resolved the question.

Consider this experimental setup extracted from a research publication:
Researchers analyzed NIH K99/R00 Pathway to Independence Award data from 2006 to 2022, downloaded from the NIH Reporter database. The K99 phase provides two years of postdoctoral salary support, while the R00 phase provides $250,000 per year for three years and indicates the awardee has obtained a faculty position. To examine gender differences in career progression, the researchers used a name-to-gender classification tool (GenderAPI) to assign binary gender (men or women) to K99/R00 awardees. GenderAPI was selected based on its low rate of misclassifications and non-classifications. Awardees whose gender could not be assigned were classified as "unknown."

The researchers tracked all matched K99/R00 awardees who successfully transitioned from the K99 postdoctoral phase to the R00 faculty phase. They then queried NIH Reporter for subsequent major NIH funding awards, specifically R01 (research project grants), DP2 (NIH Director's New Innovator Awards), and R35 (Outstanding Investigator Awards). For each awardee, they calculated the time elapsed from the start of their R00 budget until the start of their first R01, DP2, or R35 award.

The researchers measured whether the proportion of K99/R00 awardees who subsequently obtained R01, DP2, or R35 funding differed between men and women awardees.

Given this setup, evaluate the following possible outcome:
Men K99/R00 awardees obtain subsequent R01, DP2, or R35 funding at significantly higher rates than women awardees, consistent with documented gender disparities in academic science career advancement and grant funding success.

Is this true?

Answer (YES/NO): YES